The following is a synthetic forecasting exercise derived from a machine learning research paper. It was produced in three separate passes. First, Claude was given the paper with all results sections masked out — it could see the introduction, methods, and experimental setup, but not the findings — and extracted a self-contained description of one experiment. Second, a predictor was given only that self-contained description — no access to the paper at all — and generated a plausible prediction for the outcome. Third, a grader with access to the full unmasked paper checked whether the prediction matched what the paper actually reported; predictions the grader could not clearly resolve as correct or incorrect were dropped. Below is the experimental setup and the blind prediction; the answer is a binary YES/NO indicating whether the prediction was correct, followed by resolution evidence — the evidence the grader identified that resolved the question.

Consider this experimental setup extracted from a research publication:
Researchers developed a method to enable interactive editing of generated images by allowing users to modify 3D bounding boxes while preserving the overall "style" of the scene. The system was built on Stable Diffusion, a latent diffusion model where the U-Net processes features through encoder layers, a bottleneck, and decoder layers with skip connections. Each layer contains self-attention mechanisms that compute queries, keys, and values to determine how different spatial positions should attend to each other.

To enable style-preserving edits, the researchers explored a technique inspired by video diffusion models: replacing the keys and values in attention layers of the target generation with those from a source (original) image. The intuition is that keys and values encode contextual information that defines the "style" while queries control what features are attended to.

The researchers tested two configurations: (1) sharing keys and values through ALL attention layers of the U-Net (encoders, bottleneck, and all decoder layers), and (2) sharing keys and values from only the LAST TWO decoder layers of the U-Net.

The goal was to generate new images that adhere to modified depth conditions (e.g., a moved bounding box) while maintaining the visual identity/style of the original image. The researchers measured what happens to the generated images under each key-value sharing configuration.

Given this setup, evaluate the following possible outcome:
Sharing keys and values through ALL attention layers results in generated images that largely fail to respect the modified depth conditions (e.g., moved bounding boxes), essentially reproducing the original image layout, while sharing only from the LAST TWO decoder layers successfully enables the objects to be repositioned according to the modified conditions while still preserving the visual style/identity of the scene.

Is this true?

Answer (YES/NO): YES